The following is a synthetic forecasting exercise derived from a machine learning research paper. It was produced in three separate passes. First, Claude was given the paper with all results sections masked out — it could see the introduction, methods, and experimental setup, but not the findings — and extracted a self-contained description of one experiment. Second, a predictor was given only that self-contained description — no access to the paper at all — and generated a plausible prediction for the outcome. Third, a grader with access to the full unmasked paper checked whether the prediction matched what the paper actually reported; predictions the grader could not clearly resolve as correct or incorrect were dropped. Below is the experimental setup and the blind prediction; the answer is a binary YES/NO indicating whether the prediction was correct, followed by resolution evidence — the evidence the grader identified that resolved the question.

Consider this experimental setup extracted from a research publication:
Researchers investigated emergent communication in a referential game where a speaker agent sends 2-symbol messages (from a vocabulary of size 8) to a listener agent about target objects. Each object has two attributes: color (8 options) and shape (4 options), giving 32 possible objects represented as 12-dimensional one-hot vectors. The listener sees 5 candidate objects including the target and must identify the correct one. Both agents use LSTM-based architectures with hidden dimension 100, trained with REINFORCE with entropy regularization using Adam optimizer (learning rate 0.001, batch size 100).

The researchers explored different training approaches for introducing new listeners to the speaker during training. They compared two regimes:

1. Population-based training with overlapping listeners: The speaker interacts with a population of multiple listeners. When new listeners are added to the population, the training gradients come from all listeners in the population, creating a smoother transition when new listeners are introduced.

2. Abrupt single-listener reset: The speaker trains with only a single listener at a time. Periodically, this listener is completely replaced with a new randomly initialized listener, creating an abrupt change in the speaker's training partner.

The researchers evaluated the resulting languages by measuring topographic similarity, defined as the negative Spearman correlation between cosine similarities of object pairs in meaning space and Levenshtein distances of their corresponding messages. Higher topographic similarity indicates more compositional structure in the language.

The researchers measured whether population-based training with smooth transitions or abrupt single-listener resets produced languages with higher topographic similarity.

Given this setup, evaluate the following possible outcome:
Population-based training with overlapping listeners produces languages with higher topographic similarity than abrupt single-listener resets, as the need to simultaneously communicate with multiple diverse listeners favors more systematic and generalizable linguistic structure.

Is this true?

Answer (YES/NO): NO